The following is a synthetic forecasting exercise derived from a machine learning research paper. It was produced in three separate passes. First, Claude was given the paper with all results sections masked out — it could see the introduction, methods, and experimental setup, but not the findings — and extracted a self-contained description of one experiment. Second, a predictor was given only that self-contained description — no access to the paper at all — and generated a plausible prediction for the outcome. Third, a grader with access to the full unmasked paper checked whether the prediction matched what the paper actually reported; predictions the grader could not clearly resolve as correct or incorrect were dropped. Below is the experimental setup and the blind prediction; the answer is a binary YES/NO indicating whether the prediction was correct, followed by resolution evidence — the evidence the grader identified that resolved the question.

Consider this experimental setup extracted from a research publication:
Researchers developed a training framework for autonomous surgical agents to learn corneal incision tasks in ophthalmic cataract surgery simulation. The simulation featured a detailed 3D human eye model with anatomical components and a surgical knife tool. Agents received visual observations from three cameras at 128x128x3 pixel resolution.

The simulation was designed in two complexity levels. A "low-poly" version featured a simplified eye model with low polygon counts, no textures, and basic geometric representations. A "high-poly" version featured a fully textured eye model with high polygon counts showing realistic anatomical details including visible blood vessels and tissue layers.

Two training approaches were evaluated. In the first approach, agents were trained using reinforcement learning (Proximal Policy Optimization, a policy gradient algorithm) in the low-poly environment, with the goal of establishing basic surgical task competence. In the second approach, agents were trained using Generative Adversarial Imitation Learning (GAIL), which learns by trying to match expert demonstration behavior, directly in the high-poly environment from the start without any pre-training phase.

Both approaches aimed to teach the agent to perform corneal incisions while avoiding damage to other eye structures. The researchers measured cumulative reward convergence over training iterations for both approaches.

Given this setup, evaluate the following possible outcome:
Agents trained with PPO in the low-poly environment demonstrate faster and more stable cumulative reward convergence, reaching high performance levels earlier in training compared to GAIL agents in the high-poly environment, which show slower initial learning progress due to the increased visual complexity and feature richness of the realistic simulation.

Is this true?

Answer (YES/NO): YES